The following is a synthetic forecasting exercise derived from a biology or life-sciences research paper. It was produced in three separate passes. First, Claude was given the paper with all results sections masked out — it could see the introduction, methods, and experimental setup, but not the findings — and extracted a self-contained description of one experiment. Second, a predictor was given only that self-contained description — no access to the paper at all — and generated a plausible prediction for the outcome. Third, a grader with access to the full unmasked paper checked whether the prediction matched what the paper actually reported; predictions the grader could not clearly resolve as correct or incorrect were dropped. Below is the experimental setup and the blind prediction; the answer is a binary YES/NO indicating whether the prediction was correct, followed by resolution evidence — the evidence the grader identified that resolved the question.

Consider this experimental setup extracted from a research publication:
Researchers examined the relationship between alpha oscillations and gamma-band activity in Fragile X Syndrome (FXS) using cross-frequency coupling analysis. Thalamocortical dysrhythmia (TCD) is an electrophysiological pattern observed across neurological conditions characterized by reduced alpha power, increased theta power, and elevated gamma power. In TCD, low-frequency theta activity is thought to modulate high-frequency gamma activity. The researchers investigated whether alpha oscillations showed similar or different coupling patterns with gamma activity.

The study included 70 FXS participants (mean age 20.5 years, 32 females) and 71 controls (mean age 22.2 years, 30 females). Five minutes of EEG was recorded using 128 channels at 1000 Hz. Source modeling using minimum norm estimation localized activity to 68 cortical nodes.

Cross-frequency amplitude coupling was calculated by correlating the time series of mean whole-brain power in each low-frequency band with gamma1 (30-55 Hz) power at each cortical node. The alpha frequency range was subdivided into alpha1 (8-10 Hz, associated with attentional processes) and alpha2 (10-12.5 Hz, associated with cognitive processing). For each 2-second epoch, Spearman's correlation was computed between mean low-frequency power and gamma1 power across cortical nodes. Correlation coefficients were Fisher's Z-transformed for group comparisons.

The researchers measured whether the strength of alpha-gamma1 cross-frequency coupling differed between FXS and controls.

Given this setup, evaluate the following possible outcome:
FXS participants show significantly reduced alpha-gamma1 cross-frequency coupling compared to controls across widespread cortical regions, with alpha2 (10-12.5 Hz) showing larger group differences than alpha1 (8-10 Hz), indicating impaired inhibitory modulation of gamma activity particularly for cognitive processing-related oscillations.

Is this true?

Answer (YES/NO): NO